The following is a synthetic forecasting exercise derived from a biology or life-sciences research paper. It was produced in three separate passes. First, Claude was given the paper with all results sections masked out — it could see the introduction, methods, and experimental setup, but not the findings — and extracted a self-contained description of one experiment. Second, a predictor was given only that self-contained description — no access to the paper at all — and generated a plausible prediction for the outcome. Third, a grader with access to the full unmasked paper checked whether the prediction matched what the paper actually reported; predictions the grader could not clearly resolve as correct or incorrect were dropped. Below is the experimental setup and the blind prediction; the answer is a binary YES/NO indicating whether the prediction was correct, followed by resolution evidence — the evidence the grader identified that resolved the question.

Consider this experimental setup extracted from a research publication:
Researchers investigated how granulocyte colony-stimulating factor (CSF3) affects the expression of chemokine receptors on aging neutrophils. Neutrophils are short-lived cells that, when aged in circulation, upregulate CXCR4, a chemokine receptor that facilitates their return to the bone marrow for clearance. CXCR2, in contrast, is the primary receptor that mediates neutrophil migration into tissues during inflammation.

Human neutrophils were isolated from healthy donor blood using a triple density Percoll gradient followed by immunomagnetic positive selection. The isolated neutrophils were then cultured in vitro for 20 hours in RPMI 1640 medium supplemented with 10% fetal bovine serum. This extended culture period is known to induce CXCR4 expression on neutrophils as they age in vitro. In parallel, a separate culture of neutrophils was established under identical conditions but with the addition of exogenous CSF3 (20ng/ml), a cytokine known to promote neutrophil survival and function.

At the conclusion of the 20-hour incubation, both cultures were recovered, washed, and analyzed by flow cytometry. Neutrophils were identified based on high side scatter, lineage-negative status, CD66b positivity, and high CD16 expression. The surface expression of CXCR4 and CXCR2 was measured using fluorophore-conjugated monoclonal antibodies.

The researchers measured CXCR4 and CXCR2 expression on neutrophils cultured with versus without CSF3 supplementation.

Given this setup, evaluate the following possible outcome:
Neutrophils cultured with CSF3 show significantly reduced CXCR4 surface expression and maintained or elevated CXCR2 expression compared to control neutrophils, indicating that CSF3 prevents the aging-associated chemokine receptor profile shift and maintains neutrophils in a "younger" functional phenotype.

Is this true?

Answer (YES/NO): YES